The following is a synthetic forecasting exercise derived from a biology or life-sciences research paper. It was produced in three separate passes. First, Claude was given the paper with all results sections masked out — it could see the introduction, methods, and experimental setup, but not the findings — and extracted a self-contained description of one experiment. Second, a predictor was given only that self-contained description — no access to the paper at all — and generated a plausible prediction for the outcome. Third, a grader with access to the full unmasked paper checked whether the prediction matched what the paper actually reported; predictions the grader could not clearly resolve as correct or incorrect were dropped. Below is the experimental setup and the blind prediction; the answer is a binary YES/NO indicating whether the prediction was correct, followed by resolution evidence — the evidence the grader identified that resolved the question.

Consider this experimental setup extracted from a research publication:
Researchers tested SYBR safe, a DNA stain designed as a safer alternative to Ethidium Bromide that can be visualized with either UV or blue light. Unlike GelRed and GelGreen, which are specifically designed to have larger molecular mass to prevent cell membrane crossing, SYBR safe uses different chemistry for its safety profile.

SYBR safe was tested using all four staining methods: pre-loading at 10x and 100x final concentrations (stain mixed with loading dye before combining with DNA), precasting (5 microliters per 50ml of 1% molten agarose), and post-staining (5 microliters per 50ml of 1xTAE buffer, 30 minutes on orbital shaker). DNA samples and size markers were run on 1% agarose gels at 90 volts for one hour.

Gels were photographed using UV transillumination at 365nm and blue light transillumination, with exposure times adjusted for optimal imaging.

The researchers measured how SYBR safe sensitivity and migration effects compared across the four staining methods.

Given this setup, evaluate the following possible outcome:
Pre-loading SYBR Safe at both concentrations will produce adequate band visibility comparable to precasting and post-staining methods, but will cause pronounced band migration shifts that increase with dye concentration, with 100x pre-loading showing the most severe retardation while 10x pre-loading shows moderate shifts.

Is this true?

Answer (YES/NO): NO